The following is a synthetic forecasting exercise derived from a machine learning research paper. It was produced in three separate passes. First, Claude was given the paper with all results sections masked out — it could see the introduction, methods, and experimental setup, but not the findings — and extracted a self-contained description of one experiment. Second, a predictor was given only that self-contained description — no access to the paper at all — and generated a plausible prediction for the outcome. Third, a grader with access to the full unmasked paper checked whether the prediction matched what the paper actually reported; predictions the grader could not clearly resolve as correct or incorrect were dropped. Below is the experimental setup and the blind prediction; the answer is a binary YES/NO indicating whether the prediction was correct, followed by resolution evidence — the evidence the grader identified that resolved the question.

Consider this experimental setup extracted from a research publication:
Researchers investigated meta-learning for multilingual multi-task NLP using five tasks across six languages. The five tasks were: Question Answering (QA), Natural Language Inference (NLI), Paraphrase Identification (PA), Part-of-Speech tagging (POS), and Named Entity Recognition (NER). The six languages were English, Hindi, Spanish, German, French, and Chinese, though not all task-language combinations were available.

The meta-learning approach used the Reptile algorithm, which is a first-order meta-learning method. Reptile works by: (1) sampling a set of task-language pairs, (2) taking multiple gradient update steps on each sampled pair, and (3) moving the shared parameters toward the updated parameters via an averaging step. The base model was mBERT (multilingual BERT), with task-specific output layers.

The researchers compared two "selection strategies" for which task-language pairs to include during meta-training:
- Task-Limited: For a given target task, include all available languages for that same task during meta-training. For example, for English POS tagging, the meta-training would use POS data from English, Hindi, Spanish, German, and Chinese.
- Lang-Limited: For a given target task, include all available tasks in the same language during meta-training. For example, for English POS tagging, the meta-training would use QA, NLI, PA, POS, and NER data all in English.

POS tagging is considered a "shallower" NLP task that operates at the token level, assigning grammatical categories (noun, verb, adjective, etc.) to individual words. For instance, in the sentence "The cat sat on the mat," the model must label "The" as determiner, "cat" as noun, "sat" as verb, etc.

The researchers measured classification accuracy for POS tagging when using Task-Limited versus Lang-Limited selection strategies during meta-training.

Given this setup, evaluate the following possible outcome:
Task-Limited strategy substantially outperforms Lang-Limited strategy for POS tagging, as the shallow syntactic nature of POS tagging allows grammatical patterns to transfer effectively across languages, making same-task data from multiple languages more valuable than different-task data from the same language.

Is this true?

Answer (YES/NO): NO